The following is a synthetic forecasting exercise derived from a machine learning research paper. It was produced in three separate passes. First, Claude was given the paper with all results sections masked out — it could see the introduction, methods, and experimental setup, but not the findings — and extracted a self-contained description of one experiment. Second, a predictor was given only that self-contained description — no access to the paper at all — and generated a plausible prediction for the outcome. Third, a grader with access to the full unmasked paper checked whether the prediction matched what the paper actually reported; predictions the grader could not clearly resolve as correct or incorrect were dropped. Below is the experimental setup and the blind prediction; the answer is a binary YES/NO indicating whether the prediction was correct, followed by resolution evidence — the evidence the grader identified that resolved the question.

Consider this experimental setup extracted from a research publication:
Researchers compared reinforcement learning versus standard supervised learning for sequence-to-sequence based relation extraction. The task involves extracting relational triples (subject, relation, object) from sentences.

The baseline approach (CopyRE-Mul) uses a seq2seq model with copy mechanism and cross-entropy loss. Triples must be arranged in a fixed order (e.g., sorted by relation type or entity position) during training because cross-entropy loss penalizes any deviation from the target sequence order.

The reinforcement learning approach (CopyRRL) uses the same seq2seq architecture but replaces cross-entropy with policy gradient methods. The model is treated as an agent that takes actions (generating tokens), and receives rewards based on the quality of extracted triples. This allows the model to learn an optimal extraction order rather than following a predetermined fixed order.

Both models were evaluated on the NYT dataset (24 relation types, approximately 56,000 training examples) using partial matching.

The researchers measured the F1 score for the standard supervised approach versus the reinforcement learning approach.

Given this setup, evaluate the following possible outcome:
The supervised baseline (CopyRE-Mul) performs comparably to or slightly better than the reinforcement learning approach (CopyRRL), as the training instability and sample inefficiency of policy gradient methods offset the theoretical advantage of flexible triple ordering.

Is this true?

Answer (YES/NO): NO